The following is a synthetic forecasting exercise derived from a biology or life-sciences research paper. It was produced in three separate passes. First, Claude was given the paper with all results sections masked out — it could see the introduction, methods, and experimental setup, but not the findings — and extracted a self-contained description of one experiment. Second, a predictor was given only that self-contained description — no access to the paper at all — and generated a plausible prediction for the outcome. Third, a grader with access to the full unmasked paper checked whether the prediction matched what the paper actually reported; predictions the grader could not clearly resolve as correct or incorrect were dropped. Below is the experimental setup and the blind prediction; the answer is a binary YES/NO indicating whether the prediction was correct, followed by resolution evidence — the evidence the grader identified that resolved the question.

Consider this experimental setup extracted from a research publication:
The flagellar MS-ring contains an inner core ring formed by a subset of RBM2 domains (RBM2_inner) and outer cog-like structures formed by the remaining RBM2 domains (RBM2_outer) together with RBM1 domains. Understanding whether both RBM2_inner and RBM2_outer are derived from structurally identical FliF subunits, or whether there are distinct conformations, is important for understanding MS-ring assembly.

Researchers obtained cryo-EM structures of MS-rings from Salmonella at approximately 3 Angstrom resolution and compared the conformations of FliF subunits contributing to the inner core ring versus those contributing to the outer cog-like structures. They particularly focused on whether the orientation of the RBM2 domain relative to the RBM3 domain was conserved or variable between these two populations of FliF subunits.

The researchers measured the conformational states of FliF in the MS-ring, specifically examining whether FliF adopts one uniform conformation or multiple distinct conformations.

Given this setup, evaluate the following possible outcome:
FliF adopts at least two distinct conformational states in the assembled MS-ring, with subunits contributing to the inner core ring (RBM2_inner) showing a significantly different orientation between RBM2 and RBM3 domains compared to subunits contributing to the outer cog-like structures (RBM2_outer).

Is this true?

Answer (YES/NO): YES